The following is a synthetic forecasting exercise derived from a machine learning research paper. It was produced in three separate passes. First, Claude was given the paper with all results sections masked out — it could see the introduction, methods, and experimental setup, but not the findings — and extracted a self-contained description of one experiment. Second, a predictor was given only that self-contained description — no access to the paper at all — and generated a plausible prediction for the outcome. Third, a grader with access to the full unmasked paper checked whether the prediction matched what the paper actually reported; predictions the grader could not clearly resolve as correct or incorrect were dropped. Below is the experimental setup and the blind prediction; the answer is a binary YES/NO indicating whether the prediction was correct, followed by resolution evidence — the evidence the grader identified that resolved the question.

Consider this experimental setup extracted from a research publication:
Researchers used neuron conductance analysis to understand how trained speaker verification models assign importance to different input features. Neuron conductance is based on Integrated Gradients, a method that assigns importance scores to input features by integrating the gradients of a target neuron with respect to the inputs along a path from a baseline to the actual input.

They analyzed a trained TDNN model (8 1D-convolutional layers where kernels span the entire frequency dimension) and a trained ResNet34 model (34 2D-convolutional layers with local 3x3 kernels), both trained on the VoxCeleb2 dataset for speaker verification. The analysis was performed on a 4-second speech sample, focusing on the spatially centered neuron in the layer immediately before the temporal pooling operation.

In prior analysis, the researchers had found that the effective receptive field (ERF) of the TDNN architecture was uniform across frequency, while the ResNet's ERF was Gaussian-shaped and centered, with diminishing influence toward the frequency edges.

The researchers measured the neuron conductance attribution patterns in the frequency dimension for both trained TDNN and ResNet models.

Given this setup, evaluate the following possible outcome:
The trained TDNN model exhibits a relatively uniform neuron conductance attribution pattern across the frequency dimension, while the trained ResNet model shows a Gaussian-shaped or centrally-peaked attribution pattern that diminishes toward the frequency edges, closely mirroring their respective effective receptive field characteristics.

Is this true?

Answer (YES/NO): YES